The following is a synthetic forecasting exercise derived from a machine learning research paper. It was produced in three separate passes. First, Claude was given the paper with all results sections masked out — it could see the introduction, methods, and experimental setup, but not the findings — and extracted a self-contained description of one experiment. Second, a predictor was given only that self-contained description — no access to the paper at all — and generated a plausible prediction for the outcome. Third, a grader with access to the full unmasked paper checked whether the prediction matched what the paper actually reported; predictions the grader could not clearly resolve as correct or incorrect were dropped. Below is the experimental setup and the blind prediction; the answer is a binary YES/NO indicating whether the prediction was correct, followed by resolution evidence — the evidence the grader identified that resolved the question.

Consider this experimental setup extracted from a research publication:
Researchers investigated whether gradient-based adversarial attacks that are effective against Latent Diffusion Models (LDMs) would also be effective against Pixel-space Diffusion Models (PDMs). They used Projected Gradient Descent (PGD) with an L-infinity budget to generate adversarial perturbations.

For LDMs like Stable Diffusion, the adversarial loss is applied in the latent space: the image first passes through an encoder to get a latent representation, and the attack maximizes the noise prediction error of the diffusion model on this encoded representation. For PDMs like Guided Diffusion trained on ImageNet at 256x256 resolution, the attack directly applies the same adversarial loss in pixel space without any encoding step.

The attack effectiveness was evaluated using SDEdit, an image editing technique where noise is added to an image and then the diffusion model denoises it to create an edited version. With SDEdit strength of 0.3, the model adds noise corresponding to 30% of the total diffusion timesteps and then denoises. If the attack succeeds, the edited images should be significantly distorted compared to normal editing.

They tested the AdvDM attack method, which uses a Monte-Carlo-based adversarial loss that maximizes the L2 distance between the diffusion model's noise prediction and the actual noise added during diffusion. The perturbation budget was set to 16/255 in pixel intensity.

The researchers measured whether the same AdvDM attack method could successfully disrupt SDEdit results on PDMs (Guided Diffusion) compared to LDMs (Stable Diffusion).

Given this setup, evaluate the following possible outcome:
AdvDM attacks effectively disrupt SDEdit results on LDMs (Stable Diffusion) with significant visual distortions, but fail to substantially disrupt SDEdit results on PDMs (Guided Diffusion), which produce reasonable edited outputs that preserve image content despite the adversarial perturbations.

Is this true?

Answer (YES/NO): YES